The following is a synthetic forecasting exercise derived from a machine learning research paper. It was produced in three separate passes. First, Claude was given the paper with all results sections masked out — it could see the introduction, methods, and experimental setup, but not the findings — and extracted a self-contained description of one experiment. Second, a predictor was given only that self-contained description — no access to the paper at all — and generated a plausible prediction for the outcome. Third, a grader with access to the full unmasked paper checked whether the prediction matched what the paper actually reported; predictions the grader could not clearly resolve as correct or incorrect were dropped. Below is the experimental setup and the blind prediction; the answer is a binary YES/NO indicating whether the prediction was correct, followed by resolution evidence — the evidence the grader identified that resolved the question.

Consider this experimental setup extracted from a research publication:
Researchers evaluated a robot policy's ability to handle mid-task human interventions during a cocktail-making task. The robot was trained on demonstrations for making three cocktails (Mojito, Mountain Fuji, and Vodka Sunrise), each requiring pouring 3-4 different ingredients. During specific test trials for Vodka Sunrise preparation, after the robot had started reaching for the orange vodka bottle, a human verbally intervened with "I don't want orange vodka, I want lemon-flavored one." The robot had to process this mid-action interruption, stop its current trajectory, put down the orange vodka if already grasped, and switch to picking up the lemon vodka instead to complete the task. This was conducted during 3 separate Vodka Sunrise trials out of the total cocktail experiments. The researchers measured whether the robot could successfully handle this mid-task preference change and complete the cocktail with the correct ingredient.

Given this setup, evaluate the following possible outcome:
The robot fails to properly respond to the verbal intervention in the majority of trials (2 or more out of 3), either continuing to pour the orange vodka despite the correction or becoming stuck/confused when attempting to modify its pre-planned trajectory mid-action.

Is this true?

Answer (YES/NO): NO